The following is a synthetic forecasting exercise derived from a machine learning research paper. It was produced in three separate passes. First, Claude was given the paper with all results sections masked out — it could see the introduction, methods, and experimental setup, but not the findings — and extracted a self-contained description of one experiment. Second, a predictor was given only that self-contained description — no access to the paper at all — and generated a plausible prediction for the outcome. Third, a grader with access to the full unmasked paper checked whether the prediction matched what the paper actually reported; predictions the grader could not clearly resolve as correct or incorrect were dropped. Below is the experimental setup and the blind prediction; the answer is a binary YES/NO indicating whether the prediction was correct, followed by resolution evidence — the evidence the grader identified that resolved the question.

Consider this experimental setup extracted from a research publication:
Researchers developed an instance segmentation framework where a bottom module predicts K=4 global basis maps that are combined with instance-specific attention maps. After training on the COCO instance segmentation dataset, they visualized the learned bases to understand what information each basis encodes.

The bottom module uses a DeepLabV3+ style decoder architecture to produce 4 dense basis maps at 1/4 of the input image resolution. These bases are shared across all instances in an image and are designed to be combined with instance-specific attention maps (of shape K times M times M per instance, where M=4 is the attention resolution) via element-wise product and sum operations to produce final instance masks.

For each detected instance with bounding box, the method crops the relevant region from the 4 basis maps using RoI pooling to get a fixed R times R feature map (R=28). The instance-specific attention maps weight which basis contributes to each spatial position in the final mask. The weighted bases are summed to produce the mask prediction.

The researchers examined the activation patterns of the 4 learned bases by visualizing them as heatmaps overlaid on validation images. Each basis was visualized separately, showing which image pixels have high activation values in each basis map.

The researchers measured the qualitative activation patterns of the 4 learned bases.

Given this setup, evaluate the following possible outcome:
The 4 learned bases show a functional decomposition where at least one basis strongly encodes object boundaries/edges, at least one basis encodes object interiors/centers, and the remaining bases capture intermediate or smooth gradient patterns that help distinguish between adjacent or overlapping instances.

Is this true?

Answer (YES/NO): NO